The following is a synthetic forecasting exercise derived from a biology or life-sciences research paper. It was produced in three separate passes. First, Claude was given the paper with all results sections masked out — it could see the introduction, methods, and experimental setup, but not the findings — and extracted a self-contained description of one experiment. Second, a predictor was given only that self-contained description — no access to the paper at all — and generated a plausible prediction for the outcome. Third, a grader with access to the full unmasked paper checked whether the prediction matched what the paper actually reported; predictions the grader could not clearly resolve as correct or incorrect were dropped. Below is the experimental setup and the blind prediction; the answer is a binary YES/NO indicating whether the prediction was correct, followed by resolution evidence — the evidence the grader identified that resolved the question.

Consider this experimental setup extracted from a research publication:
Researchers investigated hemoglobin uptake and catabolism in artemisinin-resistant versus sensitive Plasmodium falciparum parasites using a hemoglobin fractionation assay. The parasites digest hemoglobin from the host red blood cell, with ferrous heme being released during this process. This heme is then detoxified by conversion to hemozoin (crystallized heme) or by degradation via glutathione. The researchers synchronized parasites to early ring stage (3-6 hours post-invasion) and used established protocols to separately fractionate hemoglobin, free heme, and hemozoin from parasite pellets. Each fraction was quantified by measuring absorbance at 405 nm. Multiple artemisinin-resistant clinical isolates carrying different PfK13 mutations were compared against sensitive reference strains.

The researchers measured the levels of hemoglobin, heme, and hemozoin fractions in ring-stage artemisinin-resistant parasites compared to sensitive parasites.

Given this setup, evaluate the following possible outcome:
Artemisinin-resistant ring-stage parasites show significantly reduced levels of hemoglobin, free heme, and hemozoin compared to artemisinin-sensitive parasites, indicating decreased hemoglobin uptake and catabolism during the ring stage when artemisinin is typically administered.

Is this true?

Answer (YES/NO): NO